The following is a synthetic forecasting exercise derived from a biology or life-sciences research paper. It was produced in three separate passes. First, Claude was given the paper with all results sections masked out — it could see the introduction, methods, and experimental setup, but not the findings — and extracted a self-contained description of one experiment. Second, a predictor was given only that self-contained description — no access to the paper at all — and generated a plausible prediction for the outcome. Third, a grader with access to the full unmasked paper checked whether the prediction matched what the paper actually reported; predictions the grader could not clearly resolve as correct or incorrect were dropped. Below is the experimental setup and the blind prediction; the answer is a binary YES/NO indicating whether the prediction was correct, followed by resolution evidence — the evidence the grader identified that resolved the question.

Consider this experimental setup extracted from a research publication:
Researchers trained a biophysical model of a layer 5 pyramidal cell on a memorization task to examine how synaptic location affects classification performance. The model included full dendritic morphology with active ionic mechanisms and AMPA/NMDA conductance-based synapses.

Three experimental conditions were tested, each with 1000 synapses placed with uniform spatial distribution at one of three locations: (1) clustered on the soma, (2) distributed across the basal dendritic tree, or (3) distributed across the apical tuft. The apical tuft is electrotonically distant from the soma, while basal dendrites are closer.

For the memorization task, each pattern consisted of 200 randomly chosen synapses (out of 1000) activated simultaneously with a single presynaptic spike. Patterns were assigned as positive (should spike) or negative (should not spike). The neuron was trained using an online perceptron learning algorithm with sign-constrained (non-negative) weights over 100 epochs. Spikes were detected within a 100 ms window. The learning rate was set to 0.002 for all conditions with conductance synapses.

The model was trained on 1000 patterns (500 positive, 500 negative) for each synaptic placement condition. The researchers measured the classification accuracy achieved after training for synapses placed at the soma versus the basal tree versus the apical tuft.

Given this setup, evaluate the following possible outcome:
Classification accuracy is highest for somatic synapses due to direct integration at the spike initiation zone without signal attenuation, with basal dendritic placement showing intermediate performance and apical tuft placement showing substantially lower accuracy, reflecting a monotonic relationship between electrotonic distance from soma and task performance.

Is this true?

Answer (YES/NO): NO